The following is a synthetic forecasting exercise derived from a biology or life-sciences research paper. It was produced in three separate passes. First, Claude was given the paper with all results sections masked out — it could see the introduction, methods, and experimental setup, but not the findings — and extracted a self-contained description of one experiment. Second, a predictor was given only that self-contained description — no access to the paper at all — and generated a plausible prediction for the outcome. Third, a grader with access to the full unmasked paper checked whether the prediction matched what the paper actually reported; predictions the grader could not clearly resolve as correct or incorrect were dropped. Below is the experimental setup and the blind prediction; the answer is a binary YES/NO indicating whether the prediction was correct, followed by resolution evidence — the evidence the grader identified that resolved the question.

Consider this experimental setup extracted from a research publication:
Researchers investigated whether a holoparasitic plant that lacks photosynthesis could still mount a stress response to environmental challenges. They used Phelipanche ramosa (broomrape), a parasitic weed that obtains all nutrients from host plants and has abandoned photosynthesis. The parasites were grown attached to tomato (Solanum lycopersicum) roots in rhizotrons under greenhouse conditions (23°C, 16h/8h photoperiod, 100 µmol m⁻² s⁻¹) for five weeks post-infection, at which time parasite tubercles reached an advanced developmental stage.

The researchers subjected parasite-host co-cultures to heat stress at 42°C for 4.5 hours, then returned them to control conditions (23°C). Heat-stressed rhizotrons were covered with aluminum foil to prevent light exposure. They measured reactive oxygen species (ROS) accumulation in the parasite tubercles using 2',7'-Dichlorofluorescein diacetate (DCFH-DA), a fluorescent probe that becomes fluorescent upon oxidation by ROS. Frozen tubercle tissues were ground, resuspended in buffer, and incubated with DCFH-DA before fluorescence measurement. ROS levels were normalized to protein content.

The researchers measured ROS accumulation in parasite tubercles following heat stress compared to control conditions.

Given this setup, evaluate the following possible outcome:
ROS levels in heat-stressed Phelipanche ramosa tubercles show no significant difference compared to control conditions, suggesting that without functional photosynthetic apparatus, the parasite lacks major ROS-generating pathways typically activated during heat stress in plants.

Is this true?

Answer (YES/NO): NO